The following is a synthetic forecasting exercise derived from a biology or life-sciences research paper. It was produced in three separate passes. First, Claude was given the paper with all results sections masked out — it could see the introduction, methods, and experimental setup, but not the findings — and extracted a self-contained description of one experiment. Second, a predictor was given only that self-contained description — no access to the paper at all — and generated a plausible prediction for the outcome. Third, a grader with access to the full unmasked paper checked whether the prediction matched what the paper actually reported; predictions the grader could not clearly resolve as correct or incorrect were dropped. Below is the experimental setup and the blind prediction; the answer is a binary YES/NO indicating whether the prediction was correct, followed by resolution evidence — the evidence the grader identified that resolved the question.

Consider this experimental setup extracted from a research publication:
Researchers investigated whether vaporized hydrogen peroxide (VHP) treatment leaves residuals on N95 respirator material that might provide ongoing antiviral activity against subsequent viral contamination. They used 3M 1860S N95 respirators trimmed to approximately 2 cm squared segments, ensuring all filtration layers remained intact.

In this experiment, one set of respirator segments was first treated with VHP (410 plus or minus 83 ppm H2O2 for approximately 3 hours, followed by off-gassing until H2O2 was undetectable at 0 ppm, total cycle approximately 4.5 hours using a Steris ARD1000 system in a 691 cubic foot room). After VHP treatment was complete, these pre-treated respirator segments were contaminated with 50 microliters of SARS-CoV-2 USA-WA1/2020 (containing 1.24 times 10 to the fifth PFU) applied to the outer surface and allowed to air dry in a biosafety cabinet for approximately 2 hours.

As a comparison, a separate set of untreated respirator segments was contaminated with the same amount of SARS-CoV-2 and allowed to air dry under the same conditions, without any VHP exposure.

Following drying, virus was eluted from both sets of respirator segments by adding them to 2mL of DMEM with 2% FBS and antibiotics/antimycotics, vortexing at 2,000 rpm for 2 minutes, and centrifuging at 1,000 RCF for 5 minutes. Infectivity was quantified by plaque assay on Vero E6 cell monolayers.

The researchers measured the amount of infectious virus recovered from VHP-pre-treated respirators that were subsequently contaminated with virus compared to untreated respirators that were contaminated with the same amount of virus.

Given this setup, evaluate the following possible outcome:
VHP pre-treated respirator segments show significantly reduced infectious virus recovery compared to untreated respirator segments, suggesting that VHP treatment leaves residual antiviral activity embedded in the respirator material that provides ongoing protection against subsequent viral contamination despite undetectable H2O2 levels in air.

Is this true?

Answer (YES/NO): NO